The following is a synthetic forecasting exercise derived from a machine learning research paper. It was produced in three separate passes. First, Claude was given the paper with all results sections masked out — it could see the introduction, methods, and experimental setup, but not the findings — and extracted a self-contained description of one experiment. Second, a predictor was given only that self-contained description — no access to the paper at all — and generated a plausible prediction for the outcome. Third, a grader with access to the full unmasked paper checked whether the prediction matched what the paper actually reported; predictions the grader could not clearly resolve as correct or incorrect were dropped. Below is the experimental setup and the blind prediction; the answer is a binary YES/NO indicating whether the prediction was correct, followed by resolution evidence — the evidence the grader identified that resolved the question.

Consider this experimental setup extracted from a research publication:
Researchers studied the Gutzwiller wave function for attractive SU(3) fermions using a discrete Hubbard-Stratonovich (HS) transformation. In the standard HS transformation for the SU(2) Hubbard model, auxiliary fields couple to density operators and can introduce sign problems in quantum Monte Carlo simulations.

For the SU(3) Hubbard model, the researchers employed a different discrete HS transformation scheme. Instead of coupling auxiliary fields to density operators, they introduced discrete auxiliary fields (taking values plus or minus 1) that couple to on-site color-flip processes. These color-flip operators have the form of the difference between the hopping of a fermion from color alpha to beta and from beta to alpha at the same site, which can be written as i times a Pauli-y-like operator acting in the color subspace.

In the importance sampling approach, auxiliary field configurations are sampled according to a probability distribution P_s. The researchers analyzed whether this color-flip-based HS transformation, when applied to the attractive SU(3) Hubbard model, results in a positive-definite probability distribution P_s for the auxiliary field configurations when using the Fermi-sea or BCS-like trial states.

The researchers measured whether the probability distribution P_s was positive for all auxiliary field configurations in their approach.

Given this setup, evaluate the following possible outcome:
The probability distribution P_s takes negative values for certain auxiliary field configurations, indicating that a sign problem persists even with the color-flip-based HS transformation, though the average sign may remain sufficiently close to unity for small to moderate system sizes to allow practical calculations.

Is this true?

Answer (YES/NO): NO